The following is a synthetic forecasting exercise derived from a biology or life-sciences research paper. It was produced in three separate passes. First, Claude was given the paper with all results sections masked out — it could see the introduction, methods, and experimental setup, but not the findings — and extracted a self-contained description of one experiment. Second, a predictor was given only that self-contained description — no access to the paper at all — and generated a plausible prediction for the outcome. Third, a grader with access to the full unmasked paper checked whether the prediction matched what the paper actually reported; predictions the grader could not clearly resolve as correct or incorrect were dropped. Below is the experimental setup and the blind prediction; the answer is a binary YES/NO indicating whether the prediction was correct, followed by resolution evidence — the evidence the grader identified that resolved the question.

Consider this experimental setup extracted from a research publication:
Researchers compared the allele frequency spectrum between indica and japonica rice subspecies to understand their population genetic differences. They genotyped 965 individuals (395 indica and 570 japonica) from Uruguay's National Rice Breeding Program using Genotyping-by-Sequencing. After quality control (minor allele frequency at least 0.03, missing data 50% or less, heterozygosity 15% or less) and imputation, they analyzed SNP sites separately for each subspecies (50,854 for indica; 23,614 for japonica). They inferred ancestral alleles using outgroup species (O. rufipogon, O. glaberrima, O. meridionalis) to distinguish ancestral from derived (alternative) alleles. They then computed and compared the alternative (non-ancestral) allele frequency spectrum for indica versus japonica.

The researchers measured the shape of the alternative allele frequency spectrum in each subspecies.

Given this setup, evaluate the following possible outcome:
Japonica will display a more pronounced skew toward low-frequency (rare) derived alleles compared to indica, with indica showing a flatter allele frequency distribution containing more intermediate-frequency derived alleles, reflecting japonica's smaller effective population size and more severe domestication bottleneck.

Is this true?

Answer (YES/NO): NO